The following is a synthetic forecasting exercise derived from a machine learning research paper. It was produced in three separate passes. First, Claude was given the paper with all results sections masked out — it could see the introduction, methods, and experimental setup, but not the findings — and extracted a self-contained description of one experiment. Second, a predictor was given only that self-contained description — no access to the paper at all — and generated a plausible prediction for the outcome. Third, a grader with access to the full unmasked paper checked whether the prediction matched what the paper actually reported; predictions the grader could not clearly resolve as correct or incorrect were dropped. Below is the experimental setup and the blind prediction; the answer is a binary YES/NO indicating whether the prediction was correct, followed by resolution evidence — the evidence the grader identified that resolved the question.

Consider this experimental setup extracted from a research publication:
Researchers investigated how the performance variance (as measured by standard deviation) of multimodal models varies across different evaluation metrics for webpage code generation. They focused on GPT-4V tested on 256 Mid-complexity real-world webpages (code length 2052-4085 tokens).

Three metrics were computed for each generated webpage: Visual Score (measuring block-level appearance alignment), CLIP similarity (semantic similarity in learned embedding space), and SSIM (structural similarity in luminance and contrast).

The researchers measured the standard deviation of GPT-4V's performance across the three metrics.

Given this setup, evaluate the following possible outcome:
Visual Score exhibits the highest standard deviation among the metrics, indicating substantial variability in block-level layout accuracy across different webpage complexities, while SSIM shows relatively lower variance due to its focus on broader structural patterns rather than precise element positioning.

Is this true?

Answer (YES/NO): YES